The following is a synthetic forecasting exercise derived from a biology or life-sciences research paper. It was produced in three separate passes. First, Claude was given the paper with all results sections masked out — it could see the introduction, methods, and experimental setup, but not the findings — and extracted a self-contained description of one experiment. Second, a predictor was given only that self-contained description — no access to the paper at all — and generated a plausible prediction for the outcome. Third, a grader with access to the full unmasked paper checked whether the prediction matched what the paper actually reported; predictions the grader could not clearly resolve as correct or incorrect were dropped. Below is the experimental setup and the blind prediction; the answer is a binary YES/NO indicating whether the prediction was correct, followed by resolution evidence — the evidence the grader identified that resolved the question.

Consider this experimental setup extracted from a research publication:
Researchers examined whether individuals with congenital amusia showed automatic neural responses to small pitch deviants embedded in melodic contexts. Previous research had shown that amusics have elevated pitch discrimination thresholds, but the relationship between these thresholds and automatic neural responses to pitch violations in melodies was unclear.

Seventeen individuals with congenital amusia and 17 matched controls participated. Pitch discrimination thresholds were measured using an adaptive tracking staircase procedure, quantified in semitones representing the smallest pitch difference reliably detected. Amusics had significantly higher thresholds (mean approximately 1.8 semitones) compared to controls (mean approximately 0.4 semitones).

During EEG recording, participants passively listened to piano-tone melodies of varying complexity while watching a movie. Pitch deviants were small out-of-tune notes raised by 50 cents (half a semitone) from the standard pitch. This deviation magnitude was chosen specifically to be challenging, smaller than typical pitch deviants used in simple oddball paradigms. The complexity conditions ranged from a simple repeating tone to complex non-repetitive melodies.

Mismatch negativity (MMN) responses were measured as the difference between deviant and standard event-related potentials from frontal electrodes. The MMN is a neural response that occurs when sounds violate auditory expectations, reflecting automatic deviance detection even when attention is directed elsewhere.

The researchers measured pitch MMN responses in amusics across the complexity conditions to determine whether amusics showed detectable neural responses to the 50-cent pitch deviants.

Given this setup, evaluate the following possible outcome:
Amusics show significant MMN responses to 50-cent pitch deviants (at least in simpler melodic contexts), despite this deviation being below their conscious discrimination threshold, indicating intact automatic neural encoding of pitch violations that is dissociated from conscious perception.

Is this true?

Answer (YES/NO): YES